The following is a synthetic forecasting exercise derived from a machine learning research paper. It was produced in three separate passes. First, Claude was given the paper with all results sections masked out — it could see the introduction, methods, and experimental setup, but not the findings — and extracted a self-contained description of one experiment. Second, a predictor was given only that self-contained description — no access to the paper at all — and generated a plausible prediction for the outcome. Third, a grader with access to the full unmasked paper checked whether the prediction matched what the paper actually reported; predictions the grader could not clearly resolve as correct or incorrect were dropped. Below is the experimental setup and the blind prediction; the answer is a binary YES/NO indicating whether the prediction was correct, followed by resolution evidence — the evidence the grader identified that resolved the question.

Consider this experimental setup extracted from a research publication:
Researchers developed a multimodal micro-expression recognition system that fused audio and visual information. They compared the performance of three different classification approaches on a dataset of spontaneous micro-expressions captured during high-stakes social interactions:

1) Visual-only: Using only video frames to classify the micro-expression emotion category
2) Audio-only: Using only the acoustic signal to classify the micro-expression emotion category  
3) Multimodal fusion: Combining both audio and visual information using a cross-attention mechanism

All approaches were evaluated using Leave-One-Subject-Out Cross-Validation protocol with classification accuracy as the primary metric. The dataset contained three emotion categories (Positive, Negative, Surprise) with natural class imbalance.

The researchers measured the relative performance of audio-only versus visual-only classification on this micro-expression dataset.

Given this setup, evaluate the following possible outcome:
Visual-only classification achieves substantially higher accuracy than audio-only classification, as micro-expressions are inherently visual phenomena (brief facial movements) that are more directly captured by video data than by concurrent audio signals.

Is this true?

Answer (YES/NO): NO